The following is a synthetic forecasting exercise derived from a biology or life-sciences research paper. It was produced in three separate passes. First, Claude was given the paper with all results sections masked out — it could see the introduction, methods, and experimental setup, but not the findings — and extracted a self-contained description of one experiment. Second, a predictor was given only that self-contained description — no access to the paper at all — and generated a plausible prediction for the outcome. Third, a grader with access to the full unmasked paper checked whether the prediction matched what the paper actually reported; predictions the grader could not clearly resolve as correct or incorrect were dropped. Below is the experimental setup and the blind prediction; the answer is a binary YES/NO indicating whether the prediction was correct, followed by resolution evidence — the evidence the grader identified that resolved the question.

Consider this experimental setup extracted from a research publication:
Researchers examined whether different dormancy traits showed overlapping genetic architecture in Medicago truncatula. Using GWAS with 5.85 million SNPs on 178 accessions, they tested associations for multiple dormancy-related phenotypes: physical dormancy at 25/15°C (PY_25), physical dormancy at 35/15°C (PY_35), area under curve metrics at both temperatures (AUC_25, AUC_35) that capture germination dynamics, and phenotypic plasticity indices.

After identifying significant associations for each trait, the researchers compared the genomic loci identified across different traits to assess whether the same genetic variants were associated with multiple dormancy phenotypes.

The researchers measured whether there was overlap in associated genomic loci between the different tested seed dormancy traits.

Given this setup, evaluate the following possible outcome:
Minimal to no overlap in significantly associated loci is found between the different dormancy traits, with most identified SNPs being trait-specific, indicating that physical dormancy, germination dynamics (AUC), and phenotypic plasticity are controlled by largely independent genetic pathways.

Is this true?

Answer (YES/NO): YES